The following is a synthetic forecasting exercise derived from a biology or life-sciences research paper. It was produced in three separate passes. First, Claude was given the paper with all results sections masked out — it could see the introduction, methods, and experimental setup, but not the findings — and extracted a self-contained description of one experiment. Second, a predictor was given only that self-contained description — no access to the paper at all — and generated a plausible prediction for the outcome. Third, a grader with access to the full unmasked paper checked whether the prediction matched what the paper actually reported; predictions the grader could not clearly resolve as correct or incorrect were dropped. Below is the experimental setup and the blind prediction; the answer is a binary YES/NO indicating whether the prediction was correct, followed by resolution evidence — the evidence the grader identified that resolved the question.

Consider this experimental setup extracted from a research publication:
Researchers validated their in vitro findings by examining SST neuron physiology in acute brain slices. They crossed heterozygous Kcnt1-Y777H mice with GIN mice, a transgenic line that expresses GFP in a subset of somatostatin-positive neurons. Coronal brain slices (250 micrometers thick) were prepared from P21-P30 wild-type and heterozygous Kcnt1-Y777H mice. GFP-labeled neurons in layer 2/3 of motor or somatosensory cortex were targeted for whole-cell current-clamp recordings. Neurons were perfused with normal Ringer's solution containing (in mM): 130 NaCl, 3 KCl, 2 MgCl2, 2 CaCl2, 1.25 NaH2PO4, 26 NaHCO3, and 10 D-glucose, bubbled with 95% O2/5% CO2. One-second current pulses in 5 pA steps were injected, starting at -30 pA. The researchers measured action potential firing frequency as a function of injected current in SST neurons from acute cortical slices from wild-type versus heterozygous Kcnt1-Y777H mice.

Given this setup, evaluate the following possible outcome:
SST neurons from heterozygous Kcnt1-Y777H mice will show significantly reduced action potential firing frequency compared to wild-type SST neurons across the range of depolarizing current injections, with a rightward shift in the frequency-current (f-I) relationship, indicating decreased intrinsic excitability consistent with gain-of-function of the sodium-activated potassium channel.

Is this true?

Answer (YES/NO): YES